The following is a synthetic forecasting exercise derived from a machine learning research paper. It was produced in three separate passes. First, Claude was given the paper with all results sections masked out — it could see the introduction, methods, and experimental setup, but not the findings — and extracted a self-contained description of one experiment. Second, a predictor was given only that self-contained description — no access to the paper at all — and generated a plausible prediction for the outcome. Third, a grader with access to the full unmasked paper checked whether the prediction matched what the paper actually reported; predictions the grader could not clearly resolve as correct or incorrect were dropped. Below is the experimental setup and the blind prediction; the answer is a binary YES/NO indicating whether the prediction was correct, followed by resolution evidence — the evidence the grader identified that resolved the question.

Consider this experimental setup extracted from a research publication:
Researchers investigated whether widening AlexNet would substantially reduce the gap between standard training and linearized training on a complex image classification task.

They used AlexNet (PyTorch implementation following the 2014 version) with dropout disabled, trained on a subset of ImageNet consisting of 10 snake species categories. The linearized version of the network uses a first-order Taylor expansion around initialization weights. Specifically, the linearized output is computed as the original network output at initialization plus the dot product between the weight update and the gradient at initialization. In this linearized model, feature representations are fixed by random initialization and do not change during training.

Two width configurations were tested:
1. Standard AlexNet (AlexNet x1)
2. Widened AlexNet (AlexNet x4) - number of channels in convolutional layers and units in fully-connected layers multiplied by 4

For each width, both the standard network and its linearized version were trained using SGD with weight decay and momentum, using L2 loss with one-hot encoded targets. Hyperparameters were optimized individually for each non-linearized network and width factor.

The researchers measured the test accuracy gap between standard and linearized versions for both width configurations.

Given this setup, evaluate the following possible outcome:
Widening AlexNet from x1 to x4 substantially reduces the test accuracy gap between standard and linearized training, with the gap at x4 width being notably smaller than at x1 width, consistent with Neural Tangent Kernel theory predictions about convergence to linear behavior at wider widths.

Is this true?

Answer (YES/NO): NO